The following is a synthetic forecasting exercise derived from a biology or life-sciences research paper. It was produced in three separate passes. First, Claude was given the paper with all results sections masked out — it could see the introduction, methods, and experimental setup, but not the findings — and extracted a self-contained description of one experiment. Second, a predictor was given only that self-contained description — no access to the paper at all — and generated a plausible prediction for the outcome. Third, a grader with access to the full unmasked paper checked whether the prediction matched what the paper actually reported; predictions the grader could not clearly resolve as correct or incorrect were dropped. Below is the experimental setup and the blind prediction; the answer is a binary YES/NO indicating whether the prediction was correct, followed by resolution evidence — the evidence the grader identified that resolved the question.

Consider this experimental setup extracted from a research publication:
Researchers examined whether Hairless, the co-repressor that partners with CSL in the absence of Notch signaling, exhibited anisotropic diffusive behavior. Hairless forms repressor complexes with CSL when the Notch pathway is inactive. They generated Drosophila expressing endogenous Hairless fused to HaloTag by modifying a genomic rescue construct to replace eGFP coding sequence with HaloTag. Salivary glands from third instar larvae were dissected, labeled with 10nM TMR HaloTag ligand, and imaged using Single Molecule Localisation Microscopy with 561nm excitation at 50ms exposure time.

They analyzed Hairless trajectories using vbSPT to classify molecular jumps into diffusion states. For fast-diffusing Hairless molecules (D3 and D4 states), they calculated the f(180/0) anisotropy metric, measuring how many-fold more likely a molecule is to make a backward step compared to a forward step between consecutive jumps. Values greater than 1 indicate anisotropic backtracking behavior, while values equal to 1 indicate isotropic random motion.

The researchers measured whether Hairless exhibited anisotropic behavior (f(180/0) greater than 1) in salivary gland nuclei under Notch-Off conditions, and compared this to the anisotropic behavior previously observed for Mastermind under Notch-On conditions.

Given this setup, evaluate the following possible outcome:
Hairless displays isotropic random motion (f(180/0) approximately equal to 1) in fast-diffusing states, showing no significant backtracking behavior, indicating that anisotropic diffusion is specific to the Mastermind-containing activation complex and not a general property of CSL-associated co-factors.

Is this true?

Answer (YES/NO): YES